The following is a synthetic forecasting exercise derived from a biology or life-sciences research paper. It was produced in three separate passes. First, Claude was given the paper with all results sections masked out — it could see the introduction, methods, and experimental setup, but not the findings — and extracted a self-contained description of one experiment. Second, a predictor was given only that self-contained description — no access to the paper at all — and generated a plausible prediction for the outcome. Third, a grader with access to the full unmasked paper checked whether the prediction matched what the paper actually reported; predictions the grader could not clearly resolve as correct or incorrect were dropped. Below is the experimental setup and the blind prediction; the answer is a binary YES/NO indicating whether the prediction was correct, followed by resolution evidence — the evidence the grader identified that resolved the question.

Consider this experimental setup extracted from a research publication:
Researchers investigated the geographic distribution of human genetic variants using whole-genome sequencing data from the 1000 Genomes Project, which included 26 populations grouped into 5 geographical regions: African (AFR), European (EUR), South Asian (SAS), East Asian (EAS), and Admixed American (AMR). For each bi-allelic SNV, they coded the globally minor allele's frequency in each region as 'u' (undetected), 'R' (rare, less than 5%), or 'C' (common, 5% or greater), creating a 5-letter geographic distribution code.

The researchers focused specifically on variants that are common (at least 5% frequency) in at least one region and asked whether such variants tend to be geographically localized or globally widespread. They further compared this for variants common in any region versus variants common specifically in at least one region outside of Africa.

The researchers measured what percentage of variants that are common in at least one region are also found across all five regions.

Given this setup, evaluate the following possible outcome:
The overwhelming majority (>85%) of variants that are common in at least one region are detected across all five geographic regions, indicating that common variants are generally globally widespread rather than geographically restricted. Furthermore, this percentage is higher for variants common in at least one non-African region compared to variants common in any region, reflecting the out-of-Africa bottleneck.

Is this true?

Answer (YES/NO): NO